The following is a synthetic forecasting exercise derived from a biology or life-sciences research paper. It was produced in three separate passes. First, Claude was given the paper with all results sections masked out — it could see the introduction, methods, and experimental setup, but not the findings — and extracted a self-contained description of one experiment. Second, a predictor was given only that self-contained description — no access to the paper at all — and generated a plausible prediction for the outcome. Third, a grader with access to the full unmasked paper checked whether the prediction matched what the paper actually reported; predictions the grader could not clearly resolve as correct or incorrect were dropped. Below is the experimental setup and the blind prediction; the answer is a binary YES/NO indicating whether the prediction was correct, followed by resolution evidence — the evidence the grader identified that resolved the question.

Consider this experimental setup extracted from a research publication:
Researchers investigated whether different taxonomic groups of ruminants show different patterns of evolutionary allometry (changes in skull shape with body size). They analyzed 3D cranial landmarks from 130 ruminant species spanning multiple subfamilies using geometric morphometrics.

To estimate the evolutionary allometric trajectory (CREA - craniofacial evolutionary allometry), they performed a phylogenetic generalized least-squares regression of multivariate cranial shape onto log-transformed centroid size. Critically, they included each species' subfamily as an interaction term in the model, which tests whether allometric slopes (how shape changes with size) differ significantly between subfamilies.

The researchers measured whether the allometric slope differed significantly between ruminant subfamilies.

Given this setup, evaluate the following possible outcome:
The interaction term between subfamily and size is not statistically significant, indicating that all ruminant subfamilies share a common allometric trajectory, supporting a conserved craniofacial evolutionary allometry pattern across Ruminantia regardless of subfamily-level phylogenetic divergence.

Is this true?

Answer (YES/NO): NO